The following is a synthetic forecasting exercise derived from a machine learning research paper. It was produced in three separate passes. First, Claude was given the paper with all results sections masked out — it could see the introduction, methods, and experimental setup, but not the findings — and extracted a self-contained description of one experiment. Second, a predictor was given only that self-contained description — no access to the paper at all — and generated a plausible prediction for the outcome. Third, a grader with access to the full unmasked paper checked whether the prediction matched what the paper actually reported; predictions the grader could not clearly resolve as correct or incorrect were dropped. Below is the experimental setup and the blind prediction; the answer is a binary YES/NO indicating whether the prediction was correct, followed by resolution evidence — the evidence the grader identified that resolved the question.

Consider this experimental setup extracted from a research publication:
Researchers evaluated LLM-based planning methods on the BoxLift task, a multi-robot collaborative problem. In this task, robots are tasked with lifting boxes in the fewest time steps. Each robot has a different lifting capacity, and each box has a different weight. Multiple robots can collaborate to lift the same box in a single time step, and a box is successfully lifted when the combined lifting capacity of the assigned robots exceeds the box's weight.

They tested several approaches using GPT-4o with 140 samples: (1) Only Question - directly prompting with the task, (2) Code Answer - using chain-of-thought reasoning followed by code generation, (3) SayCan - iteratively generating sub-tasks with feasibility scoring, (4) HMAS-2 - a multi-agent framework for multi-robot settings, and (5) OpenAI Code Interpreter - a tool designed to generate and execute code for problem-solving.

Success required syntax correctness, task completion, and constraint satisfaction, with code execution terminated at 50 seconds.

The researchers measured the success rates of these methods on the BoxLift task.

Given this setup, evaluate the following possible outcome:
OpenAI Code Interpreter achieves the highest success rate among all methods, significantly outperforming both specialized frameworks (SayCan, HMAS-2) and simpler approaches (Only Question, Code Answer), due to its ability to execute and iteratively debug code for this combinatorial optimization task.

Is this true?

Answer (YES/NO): YES